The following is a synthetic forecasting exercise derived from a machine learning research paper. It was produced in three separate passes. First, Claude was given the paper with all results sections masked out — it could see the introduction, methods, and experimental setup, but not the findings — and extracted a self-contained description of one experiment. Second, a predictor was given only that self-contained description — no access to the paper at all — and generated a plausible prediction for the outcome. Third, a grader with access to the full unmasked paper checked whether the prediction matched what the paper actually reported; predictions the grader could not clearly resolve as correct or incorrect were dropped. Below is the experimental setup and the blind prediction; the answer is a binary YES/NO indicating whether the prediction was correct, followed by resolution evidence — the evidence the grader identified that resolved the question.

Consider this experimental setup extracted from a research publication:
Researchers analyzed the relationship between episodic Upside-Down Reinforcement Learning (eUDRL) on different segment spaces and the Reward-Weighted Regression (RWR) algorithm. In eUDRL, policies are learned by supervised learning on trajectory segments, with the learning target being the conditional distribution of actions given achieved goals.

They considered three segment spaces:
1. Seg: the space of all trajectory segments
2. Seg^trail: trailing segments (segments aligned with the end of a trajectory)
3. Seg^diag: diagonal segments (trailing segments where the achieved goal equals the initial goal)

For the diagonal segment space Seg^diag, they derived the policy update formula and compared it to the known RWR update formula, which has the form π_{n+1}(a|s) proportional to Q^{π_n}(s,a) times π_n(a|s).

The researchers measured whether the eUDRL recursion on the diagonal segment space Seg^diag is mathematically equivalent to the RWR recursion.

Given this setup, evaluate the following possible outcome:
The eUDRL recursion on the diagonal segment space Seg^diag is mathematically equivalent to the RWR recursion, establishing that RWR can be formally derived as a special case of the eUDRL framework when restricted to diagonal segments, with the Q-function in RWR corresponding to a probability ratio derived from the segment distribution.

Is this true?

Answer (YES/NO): YES